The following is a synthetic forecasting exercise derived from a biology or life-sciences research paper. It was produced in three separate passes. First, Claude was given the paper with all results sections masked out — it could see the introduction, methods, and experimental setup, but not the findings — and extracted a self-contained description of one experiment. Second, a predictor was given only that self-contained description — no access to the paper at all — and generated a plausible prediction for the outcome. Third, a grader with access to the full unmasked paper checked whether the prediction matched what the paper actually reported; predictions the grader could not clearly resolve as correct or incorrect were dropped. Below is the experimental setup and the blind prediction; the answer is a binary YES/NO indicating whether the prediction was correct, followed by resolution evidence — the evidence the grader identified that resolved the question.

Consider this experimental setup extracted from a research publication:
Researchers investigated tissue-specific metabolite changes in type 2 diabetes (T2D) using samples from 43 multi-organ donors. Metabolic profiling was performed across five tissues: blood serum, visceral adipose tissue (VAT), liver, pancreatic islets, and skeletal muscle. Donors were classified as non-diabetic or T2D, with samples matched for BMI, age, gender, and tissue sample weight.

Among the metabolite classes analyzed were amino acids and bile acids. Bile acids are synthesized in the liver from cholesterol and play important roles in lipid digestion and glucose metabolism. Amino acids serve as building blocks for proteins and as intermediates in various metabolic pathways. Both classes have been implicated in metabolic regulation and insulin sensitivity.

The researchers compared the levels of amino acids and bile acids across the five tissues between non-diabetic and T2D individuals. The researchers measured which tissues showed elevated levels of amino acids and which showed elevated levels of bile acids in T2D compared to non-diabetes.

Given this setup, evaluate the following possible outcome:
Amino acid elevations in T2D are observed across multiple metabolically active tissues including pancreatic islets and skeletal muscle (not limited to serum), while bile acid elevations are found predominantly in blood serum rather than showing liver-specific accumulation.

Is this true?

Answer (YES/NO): NO